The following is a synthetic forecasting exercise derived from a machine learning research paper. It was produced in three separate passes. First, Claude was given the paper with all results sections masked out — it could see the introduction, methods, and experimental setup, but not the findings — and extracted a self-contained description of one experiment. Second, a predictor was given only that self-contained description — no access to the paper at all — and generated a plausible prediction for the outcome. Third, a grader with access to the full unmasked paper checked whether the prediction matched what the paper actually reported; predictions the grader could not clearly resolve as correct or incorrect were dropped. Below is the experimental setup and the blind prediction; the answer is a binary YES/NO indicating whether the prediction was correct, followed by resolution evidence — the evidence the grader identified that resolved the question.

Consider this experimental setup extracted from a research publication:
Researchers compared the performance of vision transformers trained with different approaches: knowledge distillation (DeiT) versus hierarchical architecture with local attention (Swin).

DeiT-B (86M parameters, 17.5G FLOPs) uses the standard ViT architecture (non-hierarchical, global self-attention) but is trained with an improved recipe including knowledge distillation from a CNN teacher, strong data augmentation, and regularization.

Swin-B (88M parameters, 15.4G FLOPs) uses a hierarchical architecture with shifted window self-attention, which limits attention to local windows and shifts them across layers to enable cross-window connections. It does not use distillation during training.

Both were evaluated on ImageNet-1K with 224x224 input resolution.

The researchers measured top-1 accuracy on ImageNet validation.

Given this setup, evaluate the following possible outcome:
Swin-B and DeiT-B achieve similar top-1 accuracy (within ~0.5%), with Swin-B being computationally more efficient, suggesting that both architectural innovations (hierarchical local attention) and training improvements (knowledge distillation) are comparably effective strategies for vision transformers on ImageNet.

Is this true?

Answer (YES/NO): NO